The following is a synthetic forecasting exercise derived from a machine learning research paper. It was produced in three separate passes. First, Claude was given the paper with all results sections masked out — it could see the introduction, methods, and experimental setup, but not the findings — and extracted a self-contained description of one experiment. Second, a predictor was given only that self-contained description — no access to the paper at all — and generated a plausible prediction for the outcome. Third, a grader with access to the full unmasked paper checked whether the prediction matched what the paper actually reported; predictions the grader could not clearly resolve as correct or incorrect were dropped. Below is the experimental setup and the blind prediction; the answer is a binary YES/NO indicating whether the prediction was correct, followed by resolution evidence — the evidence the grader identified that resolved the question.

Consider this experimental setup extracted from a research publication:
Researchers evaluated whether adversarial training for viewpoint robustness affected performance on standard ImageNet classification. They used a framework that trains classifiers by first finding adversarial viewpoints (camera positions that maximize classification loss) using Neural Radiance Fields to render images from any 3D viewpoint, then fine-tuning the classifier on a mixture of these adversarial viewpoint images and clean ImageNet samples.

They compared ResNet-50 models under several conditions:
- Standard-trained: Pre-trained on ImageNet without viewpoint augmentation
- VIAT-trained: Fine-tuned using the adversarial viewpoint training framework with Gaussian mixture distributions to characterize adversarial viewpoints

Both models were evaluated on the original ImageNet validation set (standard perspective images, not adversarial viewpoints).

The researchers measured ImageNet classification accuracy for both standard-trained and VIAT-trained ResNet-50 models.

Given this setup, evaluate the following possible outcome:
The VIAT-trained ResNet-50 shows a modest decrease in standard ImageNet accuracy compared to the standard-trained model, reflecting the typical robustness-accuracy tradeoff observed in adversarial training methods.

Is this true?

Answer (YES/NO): NO